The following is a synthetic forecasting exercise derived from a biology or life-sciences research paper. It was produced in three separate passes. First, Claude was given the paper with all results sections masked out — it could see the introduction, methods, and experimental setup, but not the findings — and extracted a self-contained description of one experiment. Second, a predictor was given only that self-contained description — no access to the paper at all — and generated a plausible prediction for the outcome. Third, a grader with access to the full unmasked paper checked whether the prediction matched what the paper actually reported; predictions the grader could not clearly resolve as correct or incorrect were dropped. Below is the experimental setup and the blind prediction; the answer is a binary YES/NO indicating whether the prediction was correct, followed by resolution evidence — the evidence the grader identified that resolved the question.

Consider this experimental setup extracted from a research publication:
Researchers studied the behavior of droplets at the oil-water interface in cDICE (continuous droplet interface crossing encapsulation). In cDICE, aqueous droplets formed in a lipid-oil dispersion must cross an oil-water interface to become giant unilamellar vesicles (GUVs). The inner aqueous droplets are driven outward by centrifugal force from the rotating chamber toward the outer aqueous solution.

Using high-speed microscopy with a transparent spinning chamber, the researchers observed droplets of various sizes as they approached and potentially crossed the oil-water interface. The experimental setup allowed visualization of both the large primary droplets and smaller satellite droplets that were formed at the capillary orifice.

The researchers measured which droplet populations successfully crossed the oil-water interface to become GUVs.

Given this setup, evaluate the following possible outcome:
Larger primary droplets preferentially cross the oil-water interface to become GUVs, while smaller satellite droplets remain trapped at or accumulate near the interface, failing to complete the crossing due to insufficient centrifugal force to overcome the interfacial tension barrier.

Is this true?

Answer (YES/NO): NO